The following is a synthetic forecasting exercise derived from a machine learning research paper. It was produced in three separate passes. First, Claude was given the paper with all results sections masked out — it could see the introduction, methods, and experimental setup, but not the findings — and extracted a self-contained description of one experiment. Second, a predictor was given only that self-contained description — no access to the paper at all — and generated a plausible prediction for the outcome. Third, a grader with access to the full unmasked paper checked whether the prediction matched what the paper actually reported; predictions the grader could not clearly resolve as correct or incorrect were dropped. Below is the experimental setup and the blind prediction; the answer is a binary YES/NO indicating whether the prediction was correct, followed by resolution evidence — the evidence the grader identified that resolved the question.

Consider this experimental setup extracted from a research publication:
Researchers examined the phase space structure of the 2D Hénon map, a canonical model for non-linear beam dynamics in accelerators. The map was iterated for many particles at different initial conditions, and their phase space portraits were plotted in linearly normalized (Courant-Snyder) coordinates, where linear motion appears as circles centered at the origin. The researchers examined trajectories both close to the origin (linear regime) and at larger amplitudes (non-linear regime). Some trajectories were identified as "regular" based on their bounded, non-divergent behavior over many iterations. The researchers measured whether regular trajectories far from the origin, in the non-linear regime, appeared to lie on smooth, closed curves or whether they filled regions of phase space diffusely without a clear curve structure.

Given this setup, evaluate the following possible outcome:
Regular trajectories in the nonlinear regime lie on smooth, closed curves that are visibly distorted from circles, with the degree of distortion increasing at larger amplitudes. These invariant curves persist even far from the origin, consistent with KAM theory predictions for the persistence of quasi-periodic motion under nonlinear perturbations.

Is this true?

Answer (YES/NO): YES